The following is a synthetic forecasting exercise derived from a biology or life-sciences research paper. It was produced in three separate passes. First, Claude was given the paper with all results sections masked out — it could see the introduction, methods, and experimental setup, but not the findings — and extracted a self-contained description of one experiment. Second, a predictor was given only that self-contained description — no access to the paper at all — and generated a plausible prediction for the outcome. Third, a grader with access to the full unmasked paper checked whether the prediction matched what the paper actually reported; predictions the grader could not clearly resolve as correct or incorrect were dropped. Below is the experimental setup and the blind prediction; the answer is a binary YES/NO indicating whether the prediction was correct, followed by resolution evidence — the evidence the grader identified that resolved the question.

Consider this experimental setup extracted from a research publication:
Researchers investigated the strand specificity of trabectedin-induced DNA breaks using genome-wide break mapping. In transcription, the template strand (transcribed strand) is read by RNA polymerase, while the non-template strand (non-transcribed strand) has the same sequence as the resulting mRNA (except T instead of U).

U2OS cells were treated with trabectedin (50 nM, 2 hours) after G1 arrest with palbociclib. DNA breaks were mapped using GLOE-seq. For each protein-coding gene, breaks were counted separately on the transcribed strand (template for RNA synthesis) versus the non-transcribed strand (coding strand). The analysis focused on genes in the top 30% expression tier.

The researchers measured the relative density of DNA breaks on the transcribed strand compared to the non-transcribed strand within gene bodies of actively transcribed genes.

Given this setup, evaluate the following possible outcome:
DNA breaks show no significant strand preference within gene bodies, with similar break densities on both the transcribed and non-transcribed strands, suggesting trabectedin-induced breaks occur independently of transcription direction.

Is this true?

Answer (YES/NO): NO